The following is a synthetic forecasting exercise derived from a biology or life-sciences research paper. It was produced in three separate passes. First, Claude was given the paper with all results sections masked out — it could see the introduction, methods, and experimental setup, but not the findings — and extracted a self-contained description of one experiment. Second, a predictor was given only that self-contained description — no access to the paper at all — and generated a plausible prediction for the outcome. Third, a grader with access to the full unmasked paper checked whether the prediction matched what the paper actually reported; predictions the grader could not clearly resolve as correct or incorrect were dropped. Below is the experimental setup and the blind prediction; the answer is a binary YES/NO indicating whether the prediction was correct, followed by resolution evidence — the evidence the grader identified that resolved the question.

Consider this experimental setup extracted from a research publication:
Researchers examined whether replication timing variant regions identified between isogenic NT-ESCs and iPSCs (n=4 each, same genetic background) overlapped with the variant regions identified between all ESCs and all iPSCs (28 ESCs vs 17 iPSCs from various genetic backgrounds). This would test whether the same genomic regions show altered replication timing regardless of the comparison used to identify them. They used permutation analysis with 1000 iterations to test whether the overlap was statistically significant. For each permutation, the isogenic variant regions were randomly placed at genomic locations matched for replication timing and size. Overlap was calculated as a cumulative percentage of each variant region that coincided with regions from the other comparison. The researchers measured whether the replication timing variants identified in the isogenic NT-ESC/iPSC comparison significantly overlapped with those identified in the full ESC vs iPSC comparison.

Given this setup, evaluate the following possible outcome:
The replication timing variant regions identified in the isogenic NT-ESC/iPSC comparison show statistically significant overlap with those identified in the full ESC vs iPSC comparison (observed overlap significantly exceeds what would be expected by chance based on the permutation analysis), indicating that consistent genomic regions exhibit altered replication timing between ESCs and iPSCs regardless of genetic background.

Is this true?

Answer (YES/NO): YES